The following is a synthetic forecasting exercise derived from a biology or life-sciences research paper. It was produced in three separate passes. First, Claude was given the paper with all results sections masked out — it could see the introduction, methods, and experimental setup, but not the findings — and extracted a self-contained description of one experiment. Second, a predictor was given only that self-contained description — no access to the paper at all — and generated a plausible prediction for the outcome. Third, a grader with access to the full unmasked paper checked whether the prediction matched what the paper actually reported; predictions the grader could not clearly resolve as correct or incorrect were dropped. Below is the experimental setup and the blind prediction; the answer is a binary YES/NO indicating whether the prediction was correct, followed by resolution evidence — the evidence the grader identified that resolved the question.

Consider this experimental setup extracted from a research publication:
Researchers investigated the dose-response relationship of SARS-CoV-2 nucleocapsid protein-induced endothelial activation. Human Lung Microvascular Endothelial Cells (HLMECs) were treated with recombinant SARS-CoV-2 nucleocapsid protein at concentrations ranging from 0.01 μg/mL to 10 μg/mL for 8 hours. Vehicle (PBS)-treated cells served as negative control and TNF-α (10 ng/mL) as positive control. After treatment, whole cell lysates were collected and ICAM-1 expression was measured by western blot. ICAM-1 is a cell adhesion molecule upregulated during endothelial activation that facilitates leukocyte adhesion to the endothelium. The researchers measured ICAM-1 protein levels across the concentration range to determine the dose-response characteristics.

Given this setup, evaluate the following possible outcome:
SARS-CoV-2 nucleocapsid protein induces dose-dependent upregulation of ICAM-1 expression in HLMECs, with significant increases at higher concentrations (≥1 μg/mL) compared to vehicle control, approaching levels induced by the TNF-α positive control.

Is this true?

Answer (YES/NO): NO